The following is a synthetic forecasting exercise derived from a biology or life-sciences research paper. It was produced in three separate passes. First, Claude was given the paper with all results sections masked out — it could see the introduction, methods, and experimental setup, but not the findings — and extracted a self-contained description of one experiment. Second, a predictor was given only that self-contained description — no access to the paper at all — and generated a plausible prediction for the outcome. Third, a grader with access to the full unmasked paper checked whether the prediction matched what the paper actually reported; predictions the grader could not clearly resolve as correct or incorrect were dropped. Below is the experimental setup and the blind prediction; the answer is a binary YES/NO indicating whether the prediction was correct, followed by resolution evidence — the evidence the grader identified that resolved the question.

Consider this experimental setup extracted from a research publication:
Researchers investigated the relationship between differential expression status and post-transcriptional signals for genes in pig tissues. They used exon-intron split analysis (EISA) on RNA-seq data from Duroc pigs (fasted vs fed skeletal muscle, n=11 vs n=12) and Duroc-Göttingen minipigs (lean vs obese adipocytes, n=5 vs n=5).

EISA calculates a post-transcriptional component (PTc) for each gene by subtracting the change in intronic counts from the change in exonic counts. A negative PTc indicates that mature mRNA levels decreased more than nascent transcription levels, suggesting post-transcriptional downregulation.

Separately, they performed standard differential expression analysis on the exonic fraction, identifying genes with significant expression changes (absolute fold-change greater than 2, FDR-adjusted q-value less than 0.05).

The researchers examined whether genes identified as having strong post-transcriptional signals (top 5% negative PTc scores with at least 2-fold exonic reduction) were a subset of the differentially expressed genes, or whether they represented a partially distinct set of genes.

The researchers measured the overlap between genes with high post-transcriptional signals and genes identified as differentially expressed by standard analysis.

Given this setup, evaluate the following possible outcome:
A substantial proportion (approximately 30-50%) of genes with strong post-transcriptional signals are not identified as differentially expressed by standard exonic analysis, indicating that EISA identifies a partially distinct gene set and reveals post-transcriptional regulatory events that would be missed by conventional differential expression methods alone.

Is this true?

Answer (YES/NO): NO